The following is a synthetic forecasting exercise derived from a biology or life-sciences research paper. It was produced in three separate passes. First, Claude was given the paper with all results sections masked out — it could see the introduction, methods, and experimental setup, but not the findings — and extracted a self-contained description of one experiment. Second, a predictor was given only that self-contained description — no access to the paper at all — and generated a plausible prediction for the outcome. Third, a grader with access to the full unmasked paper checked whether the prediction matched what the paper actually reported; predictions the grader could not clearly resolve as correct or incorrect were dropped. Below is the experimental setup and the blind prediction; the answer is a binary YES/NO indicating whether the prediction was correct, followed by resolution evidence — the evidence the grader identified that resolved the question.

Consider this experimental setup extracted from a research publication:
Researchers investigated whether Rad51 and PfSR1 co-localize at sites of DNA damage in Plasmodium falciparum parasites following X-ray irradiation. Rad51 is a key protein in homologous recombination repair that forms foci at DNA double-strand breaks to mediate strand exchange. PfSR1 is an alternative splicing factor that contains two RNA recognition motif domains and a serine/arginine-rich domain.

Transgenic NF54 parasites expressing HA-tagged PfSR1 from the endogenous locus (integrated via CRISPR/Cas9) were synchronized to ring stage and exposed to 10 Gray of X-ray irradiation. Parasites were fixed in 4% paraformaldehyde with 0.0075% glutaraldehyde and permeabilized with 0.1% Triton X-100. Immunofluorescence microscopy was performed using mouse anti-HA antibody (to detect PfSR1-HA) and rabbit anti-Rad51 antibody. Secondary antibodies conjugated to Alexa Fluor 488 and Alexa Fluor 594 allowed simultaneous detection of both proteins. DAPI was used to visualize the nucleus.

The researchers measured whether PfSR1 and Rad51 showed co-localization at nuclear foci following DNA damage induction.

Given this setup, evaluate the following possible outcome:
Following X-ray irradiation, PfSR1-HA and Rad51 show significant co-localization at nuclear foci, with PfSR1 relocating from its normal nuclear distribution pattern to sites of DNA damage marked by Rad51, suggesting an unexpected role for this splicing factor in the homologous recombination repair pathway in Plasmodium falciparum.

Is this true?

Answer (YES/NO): YES